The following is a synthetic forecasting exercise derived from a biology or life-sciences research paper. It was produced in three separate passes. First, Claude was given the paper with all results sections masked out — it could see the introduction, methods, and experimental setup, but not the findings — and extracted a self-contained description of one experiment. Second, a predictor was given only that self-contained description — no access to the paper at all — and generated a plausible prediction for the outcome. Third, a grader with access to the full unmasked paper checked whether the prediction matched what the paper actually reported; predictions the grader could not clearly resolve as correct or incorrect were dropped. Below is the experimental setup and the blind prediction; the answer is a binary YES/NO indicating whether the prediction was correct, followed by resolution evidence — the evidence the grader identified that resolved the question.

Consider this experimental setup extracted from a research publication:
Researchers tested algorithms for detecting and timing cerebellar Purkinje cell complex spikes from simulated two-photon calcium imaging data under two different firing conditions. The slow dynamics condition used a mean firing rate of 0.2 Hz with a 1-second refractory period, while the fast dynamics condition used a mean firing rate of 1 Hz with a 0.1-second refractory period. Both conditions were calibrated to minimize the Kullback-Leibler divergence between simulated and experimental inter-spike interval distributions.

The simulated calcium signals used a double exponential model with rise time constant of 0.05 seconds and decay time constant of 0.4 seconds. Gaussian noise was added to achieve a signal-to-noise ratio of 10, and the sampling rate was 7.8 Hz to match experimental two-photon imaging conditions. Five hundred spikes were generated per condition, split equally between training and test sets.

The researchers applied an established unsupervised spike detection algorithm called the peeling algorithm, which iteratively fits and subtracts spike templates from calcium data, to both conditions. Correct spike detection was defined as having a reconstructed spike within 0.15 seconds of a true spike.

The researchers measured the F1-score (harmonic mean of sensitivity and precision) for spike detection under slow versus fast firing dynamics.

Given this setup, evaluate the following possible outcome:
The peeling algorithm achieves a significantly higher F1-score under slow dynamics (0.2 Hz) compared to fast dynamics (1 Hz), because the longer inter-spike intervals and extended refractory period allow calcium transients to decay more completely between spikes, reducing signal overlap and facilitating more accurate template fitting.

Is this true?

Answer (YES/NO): NO